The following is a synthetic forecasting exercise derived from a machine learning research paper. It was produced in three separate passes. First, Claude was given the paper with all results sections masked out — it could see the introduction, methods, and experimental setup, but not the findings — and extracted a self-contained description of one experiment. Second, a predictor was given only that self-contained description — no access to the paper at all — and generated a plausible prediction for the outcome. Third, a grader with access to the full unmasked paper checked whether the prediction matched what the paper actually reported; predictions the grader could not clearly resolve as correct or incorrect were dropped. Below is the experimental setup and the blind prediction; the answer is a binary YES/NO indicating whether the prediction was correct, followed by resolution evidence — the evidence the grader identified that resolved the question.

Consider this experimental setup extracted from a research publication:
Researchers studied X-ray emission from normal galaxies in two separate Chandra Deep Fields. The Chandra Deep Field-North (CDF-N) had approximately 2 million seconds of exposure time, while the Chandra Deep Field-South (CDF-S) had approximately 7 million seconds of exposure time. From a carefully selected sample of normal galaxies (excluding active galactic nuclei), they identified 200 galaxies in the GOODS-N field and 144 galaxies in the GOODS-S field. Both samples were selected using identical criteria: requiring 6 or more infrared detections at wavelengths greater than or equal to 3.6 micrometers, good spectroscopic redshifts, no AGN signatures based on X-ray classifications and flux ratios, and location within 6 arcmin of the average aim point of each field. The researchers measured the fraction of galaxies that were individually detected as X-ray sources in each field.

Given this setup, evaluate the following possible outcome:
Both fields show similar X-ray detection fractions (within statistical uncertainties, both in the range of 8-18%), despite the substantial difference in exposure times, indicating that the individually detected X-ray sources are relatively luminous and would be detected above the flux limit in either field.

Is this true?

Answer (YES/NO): NO